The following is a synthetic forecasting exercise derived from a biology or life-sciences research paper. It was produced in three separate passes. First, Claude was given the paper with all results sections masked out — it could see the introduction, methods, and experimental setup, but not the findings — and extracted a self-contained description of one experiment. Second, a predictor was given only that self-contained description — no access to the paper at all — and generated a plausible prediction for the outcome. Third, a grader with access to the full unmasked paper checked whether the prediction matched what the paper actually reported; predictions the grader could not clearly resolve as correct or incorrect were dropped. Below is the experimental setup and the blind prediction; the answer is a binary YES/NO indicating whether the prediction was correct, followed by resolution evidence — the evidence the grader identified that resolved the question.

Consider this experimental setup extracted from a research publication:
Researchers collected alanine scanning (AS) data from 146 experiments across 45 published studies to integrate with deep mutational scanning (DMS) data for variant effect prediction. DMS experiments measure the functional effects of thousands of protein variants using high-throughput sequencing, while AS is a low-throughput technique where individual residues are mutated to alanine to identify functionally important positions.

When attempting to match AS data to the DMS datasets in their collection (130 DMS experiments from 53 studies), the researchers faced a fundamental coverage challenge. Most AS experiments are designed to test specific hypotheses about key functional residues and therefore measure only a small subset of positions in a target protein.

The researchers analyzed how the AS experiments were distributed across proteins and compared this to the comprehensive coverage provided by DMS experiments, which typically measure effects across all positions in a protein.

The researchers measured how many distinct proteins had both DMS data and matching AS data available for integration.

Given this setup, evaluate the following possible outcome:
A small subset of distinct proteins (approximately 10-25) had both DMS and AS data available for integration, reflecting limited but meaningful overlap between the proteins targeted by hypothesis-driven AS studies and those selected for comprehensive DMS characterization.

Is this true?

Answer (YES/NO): YES